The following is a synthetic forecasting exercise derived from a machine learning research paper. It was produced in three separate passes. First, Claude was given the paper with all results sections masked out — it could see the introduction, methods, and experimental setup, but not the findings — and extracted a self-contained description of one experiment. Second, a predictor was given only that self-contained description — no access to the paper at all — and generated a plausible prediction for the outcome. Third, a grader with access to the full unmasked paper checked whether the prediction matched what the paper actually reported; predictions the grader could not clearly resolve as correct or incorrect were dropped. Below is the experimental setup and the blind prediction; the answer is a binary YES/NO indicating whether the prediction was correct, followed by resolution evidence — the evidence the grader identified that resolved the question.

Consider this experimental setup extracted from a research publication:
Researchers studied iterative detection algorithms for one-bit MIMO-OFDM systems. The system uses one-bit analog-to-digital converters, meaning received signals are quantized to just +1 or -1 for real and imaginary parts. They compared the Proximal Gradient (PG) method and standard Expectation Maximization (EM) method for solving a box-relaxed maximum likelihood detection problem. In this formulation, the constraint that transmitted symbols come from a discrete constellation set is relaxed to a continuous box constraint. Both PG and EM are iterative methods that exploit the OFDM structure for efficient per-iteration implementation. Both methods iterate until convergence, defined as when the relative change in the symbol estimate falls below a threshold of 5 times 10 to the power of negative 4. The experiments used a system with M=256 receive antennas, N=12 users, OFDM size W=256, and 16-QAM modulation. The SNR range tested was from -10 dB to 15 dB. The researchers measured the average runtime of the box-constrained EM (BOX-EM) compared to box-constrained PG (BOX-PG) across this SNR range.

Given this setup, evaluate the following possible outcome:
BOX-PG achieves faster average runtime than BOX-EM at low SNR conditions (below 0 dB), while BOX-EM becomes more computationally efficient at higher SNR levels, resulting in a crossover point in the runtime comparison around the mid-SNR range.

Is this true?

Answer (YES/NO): NO